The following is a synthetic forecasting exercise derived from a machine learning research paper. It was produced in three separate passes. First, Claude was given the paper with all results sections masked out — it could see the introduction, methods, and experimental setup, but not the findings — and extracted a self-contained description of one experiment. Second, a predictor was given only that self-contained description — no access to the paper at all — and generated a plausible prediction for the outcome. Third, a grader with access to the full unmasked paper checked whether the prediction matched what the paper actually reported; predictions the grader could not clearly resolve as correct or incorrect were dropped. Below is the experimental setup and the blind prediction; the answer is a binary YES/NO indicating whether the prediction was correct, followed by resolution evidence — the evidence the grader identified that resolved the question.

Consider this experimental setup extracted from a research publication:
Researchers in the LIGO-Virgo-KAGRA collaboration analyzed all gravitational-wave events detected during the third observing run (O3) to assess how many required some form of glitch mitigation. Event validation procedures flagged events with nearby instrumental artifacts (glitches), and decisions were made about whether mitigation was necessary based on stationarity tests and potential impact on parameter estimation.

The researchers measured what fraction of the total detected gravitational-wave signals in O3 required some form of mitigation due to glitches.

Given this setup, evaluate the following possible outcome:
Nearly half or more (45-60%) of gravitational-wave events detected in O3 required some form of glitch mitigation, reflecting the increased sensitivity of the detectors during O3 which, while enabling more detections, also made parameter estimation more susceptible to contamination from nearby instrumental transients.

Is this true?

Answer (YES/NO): NO